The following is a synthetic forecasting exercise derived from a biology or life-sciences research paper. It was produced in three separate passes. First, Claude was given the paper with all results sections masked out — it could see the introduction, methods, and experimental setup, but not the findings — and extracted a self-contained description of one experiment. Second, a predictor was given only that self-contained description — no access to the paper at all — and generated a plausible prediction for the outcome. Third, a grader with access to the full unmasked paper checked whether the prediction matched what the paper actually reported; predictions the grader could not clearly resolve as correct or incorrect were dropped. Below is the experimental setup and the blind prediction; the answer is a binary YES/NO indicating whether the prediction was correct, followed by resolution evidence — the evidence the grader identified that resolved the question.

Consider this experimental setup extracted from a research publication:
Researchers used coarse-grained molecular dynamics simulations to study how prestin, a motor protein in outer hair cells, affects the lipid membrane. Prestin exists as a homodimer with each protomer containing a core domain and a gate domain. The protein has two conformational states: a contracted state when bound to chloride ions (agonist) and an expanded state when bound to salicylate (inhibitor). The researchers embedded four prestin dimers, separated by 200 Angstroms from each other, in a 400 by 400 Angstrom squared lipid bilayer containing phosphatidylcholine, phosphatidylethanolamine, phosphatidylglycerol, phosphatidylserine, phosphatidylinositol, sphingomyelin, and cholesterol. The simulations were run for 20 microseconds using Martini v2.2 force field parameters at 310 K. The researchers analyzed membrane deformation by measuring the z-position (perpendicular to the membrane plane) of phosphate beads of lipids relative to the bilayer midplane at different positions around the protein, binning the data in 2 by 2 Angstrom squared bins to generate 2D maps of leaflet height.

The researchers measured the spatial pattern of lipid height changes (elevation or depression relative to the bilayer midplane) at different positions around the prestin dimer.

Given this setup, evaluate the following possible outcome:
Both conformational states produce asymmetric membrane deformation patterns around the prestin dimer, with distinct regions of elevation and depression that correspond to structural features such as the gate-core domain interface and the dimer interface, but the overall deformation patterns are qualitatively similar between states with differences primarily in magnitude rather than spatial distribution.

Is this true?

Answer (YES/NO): YES